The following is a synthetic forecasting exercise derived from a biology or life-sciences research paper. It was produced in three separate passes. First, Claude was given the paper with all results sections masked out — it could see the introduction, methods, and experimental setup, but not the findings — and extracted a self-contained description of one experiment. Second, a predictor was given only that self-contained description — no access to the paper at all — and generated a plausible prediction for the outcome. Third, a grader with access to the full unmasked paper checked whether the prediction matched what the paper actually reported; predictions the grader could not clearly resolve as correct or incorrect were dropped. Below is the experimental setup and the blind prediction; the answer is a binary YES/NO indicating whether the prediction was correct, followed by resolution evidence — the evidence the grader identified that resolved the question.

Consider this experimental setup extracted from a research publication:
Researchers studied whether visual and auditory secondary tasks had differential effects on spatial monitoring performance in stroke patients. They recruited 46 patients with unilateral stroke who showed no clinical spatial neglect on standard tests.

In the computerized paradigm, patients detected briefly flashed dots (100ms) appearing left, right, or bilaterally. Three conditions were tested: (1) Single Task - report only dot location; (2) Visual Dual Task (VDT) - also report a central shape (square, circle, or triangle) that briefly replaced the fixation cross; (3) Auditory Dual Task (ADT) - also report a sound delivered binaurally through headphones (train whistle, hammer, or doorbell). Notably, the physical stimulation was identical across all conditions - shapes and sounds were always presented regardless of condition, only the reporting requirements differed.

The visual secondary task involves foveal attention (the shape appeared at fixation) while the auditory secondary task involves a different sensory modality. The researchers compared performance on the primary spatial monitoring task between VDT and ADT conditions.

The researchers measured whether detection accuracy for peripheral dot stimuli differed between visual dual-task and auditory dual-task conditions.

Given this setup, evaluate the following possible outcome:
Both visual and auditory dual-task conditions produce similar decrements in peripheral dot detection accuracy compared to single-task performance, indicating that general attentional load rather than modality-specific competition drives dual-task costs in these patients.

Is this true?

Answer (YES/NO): YES